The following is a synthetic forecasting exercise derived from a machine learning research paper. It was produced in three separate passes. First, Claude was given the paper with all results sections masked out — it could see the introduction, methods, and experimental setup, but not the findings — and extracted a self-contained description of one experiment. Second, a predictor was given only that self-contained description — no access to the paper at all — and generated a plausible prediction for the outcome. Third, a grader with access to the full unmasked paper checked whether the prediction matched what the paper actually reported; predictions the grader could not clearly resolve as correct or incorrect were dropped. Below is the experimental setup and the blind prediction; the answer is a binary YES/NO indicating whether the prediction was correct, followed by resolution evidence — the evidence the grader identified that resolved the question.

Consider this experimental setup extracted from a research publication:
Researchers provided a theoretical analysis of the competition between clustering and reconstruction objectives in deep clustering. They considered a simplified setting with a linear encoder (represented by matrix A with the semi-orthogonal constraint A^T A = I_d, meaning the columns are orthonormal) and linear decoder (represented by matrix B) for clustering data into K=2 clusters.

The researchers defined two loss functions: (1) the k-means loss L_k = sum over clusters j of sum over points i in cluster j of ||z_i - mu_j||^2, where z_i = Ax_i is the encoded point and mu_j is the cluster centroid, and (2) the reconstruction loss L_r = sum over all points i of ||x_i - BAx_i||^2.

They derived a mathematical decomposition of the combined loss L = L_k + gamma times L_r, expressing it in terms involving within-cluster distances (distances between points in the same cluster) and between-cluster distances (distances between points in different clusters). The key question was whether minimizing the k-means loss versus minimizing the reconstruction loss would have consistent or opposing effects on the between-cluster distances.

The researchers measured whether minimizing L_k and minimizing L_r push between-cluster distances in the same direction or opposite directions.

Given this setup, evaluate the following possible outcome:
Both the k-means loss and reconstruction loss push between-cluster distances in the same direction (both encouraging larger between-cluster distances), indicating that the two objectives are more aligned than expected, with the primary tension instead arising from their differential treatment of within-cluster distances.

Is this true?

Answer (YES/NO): NO